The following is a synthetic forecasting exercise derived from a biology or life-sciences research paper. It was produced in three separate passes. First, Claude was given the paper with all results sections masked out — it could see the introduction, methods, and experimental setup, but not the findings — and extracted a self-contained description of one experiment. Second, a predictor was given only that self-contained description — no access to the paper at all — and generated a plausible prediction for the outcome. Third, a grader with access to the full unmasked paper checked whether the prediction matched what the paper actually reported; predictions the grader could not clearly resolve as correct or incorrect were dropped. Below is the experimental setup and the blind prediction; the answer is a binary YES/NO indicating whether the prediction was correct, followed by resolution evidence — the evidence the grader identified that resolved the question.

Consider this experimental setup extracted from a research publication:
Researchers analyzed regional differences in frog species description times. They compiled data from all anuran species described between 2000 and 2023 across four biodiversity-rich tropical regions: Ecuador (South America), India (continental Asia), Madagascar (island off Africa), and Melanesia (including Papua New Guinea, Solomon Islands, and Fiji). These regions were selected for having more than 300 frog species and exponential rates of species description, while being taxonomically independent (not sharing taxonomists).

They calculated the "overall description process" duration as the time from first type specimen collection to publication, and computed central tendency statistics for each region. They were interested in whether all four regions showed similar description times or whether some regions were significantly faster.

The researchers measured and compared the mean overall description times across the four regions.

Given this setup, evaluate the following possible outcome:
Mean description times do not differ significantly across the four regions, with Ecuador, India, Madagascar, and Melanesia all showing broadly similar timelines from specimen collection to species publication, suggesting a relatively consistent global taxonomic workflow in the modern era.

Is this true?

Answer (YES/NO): NO